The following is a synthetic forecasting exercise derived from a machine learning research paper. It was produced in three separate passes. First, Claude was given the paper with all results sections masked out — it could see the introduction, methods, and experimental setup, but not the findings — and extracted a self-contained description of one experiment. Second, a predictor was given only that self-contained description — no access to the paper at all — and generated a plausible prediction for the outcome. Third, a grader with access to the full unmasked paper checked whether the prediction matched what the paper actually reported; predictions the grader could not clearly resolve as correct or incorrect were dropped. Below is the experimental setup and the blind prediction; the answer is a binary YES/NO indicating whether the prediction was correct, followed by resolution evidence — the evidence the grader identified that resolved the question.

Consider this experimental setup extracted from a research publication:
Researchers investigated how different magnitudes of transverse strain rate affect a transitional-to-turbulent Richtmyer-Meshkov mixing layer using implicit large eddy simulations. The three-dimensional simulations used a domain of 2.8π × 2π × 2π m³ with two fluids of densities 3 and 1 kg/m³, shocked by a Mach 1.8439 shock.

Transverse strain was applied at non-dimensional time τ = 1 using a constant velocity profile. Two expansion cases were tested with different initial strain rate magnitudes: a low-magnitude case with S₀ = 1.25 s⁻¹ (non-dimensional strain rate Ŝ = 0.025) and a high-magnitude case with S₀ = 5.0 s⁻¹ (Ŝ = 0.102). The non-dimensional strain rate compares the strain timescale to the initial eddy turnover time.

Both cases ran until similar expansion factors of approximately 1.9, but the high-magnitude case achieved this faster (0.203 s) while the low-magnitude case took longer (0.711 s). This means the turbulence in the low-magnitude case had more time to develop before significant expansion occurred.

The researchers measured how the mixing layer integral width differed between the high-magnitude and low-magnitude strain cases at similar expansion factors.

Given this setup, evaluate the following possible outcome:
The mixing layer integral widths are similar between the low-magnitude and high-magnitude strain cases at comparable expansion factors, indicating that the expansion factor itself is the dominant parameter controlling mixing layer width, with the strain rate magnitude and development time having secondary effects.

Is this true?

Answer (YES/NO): NO